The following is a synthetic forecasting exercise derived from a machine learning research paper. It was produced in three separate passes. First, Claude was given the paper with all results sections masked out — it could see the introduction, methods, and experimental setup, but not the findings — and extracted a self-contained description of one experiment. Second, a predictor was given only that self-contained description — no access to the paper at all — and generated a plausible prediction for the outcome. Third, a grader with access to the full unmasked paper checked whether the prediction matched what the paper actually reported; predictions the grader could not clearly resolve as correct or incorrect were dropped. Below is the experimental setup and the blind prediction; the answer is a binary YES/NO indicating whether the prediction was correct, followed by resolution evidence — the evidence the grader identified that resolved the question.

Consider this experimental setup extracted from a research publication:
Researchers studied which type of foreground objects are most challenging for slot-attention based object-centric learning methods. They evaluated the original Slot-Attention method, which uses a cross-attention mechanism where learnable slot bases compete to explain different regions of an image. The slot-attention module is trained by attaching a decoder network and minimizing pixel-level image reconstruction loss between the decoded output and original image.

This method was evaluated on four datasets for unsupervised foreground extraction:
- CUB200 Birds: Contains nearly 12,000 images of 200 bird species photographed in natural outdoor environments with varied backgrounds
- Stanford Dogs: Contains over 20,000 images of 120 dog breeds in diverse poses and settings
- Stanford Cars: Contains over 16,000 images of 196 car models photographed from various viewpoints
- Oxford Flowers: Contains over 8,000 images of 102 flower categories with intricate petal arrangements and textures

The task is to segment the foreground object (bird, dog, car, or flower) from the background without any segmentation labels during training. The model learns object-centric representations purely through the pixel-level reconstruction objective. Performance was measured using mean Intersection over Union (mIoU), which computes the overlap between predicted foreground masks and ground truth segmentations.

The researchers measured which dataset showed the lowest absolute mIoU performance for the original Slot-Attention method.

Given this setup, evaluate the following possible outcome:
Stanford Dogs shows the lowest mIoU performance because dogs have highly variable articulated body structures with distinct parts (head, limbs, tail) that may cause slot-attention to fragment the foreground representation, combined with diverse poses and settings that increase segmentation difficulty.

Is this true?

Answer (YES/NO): NO